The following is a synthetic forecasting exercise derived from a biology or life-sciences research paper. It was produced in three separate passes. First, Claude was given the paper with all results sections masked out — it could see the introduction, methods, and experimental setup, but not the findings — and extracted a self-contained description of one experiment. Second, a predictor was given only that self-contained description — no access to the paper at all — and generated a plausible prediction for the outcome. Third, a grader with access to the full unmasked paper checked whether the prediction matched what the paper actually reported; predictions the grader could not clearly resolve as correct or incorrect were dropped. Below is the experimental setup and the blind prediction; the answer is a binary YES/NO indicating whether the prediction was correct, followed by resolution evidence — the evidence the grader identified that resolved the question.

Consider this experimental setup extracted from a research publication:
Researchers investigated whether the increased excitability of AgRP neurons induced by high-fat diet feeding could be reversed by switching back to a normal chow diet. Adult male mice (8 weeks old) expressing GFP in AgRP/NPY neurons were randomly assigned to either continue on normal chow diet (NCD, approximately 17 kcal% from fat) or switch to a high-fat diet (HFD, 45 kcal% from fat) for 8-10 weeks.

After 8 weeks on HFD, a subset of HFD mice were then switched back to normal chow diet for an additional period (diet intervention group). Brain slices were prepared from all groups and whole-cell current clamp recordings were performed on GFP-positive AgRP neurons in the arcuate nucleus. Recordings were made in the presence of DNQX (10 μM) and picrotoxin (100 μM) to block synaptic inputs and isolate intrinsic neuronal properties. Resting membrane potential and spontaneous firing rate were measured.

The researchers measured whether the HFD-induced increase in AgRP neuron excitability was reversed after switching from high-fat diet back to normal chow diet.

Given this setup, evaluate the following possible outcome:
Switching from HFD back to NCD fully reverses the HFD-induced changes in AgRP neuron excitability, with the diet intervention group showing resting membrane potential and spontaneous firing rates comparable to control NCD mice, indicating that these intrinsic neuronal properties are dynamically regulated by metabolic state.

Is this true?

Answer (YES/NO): NO